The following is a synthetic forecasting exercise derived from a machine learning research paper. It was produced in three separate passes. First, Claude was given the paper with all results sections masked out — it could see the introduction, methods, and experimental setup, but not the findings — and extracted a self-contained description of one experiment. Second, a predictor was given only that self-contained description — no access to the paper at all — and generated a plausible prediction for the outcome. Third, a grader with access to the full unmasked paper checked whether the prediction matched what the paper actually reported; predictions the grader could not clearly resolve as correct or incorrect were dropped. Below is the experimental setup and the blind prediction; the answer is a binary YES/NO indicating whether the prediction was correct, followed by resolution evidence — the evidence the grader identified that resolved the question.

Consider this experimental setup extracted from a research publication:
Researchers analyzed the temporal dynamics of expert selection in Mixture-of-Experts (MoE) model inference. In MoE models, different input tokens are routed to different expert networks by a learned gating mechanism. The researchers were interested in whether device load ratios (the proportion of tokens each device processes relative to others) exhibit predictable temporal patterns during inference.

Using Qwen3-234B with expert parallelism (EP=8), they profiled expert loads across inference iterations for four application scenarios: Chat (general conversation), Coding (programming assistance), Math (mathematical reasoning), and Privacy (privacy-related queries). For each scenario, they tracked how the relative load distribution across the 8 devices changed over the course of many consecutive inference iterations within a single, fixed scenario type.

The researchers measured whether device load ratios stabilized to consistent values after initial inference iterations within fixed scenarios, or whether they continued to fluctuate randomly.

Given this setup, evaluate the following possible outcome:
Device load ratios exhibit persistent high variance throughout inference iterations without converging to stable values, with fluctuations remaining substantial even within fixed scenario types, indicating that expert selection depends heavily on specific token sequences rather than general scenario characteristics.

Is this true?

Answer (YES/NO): NO